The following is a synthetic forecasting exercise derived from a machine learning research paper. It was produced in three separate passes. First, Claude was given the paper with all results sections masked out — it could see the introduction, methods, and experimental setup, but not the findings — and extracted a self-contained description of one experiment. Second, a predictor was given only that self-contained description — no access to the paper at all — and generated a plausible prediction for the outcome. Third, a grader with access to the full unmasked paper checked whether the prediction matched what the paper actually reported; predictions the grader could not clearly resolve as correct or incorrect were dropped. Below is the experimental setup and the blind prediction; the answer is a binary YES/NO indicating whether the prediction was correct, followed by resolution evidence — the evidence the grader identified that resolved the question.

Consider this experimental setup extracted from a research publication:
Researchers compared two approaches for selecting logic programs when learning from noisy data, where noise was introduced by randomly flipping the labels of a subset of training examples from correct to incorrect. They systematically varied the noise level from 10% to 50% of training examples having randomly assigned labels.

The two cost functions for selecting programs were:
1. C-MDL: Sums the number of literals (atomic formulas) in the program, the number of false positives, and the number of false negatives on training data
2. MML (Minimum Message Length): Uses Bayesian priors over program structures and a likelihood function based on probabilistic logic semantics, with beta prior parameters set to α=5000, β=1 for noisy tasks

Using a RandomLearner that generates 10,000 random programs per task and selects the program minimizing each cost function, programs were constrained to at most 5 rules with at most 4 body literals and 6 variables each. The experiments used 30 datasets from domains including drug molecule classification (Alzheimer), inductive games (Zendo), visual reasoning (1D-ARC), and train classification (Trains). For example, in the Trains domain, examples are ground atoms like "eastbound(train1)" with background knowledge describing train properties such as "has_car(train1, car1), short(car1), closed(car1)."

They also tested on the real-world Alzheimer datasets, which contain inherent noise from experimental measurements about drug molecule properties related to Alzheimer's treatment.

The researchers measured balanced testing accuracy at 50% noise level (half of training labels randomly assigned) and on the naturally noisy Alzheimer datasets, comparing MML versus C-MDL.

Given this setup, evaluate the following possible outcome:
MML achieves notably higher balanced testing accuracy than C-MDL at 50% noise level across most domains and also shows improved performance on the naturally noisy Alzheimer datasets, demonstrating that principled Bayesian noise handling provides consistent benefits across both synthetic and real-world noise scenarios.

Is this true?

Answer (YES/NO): NO